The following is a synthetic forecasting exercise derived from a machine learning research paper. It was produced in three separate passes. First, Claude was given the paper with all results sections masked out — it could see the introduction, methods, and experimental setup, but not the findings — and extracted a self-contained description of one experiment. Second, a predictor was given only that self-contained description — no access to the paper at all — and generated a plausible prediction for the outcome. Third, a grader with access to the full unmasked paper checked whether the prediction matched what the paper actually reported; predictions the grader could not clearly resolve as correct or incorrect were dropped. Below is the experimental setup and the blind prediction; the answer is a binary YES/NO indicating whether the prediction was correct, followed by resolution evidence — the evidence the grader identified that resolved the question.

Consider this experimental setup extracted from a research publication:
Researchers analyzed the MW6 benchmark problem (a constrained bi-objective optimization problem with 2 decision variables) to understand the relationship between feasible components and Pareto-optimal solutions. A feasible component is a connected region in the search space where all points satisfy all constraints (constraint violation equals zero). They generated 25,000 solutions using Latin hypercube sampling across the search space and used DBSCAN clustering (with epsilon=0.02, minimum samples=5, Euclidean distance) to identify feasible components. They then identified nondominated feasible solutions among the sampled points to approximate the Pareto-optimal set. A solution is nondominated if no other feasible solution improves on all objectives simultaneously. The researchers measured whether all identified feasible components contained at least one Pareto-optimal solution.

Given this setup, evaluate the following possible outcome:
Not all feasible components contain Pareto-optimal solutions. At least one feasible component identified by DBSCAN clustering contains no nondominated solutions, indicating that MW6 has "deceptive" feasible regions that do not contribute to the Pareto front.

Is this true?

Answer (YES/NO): YES